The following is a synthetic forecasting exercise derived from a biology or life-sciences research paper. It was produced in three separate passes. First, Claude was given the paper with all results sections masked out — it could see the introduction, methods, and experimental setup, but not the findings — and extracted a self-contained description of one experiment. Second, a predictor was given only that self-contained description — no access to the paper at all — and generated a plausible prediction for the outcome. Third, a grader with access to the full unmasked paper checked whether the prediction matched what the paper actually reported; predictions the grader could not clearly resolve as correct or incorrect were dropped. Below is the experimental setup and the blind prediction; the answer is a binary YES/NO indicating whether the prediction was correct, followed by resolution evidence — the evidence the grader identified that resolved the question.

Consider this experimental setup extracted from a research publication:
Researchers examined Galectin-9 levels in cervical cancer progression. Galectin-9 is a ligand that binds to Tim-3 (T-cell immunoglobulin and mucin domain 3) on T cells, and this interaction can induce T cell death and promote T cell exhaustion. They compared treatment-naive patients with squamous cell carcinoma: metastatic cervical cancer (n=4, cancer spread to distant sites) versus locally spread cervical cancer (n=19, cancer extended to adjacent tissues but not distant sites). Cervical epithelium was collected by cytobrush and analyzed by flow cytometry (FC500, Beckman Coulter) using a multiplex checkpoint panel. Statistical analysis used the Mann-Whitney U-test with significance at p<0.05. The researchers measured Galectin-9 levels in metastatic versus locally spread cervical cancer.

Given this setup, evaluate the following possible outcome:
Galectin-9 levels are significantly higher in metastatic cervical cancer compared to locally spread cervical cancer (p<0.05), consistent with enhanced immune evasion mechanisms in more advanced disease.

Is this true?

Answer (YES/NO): NO